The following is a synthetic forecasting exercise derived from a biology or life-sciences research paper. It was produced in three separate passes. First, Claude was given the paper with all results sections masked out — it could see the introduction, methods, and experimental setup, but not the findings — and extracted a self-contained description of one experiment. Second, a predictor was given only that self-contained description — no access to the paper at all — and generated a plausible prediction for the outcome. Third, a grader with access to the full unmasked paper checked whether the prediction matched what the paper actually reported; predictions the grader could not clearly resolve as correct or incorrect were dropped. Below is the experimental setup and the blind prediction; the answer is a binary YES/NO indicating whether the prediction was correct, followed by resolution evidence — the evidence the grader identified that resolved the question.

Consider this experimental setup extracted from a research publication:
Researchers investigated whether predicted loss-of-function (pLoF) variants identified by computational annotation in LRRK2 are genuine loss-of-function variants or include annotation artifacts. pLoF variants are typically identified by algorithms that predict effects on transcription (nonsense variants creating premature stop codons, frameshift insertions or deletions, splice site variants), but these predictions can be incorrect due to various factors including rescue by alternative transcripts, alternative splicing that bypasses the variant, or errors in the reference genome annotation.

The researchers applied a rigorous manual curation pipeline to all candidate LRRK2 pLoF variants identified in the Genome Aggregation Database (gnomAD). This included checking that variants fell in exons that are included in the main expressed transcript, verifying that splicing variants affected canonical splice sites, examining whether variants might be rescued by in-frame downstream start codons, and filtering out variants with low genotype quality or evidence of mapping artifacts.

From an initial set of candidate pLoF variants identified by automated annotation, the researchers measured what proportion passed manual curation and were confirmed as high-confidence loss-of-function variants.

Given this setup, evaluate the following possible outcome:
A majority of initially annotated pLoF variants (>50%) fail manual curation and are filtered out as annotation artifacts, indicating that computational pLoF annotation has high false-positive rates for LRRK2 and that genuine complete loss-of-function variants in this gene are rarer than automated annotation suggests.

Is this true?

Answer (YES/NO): NO